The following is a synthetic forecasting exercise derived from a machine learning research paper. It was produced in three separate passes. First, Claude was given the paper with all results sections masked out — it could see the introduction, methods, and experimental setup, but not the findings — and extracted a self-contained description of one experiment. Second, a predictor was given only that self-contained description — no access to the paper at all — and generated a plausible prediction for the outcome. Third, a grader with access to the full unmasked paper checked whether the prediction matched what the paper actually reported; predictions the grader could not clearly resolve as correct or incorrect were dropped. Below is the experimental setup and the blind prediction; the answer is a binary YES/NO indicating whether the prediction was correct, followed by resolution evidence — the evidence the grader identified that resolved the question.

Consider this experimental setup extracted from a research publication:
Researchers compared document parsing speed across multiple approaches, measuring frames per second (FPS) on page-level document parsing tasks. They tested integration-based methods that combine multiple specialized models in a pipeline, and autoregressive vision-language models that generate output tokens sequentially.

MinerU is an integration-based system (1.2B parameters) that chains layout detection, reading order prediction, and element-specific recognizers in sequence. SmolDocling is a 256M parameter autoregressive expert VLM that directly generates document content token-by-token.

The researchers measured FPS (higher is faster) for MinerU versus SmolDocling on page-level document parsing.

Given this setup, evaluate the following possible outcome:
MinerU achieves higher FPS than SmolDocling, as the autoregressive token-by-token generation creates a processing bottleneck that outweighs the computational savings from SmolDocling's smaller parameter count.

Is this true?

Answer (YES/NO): YES